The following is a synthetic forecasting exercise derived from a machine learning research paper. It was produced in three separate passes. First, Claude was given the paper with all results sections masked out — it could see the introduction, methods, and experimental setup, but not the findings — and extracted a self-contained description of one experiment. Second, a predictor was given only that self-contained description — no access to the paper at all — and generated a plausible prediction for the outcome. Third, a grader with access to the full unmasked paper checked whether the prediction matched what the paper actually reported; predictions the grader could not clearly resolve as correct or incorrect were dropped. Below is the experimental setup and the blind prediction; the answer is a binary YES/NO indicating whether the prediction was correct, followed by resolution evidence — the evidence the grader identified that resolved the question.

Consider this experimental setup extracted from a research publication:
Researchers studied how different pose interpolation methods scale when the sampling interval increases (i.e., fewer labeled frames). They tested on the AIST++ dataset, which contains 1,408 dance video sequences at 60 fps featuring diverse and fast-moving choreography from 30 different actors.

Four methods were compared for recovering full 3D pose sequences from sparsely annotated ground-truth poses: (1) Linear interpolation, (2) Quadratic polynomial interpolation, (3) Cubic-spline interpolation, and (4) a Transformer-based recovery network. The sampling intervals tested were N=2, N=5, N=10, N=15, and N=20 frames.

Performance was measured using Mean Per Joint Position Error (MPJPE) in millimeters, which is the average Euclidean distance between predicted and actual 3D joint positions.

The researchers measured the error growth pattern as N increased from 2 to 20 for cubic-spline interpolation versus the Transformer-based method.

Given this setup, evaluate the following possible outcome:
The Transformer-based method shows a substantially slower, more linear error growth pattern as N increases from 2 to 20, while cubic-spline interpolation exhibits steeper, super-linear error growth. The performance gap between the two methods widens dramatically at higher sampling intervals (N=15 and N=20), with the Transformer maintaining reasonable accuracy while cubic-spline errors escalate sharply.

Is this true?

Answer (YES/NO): YES